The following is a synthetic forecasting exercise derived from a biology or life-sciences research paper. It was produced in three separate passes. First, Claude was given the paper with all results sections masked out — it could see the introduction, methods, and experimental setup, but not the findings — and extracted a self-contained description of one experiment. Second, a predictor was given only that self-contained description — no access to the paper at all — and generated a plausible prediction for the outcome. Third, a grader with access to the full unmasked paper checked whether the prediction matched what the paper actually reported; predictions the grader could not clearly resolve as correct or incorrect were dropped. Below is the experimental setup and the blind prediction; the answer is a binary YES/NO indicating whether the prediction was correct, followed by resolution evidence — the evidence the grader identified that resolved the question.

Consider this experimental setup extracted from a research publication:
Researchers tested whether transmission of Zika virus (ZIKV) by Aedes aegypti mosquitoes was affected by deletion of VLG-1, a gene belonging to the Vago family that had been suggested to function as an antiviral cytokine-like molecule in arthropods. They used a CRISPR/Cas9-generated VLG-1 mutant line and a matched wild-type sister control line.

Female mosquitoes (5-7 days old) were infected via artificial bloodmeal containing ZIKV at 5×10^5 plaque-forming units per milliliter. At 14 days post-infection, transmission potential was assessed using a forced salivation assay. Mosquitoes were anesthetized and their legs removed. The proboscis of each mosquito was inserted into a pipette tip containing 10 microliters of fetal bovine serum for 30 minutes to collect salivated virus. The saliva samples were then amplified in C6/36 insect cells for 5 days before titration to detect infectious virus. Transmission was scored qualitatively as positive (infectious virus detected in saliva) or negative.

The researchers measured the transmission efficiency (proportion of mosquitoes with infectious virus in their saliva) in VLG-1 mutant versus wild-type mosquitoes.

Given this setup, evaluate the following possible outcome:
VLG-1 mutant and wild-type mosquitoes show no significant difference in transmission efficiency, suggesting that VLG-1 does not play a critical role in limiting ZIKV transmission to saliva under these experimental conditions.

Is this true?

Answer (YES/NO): YES